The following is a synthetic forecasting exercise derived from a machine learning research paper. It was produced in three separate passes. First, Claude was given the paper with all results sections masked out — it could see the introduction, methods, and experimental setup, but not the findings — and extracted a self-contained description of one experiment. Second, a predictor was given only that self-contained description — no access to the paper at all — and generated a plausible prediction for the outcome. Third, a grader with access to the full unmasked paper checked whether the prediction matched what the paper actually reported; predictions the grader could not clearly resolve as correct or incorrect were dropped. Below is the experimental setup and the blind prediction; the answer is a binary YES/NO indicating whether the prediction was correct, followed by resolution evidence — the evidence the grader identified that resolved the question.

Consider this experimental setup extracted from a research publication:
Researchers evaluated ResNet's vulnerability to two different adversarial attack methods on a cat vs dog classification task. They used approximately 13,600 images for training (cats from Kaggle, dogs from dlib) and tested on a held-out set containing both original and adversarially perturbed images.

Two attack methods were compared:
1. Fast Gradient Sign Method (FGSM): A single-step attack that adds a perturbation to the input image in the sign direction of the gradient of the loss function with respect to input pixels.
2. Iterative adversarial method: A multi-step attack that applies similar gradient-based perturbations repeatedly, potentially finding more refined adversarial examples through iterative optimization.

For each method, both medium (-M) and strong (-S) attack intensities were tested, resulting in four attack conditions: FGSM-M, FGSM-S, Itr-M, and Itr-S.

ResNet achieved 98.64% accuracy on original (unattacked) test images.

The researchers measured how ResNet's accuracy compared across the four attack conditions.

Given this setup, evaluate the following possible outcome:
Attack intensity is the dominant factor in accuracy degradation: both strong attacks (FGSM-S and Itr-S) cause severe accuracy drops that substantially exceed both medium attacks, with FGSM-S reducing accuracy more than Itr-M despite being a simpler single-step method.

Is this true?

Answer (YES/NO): YES